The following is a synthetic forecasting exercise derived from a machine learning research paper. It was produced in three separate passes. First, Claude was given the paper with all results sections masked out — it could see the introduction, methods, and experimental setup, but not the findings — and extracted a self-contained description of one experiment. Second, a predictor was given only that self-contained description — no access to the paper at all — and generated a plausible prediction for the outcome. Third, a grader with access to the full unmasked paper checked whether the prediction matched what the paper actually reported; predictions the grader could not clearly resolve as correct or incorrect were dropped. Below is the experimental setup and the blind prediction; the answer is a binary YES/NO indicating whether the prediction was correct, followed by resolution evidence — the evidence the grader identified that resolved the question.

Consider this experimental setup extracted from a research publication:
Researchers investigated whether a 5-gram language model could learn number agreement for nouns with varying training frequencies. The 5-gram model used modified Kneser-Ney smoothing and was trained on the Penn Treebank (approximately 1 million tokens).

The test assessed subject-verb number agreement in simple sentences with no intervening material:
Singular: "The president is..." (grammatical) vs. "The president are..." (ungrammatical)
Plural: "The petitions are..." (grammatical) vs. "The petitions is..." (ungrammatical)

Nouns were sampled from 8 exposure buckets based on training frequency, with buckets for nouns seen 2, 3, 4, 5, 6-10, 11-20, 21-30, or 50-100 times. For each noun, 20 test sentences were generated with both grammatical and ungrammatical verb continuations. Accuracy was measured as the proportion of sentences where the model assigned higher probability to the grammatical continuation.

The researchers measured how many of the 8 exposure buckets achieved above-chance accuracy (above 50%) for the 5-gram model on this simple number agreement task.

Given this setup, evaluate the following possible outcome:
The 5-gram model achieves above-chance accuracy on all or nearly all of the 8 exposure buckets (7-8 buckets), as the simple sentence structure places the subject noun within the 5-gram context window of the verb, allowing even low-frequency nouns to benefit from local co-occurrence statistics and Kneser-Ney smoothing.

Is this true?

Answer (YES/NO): NO